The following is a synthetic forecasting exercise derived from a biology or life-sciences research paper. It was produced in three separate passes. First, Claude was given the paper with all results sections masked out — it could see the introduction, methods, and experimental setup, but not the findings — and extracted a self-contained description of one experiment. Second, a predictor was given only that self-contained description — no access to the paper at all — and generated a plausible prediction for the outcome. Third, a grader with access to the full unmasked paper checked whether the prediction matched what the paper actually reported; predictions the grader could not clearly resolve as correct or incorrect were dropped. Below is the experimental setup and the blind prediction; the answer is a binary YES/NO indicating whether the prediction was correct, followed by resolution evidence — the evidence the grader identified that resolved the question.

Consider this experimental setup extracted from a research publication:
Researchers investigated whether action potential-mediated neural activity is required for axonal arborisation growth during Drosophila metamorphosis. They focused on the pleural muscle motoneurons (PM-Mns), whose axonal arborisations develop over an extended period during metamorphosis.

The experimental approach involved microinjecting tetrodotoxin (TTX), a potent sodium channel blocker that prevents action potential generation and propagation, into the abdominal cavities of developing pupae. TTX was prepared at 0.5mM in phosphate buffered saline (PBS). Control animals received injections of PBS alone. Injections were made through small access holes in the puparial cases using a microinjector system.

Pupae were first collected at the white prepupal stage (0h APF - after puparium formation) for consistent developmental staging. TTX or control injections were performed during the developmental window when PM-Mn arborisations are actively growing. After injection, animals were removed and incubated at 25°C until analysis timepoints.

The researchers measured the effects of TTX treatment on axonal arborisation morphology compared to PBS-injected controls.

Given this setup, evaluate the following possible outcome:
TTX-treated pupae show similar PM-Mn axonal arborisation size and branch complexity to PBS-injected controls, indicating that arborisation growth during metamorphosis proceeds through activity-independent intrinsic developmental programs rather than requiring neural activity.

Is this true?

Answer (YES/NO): YES